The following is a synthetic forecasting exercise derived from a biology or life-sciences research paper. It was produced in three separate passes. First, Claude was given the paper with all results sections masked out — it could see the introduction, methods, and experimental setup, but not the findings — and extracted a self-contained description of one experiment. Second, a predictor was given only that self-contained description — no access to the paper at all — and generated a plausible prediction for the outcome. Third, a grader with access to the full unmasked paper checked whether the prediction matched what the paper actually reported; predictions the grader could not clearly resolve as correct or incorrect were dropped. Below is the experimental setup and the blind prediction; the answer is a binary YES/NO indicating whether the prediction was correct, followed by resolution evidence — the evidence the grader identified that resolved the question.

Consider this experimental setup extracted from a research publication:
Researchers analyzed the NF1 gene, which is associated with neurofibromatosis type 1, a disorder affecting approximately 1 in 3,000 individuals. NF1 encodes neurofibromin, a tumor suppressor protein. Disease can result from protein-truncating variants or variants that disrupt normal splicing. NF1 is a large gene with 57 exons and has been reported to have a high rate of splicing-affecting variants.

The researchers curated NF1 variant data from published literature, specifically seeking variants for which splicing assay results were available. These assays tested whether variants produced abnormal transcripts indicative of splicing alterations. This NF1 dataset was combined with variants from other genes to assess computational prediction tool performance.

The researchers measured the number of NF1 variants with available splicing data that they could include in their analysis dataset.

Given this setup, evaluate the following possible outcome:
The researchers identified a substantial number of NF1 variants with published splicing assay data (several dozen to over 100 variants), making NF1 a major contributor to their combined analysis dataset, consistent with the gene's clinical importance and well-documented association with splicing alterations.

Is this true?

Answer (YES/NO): YES